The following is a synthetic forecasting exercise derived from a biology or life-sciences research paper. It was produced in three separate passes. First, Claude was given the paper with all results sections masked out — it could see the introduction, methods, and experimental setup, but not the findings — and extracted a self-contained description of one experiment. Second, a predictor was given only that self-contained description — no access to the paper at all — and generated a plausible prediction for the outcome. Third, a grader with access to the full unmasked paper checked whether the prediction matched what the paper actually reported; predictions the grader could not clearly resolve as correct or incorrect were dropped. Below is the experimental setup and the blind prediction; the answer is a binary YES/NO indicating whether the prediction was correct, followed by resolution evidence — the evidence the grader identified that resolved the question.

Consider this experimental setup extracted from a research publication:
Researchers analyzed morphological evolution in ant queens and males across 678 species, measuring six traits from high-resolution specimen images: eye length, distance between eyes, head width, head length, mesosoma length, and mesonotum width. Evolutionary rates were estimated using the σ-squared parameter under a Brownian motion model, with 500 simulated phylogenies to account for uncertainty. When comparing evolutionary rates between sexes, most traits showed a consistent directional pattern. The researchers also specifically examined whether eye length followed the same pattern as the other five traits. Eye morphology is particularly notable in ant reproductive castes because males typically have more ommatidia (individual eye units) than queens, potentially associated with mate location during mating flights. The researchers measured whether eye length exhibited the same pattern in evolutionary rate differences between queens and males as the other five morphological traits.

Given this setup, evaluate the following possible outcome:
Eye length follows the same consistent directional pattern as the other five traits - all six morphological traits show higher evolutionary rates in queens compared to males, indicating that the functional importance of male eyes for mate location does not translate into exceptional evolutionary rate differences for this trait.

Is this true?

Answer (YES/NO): NO